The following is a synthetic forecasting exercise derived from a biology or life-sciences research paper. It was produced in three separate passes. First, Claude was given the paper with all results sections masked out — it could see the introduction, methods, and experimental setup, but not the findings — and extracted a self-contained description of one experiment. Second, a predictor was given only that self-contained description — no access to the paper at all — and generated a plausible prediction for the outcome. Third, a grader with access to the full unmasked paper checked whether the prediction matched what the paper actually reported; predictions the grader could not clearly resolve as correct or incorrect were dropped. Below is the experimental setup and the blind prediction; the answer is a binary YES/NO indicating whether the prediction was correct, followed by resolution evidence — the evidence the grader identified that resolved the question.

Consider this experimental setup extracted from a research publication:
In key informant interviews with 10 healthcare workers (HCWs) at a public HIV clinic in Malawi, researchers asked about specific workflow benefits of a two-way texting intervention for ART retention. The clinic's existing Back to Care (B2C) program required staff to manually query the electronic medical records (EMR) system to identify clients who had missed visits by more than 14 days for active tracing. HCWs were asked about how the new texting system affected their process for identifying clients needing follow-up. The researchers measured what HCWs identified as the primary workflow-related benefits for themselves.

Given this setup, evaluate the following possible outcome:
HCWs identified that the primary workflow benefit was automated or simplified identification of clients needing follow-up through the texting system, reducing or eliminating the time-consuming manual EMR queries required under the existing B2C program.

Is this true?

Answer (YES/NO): YES